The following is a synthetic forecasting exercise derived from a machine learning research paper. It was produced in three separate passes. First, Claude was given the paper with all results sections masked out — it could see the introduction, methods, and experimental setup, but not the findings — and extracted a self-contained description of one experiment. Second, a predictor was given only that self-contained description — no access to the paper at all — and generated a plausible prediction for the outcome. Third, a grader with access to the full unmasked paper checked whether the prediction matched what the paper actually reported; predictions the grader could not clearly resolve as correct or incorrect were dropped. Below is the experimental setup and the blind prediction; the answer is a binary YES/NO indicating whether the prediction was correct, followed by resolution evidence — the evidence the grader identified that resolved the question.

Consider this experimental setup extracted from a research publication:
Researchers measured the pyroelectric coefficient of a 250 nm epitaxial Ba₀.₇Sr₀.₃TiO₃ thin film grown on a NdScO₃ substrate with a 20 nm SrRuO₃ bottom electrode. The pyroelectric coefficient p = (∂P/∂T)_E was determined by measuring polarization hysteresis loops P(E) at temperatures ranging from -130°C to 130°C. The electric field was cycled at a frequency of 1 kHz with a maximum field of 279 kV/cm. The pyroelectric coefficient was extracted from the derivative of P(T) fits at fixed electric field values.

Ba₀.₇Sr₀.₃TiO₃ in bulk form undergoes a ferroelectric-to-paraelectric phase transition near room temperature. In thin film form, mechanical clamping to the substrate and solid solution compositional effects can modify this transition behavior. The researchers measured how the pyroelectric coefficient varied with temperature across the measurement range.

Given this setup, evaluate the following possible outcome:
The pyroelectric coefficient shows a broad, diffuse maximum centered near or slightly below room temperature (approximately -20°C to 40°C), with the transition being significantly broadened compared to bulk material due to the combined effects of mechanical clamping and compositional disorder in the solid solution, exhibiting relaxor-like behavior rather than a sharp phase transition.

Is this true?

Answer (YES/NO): NO